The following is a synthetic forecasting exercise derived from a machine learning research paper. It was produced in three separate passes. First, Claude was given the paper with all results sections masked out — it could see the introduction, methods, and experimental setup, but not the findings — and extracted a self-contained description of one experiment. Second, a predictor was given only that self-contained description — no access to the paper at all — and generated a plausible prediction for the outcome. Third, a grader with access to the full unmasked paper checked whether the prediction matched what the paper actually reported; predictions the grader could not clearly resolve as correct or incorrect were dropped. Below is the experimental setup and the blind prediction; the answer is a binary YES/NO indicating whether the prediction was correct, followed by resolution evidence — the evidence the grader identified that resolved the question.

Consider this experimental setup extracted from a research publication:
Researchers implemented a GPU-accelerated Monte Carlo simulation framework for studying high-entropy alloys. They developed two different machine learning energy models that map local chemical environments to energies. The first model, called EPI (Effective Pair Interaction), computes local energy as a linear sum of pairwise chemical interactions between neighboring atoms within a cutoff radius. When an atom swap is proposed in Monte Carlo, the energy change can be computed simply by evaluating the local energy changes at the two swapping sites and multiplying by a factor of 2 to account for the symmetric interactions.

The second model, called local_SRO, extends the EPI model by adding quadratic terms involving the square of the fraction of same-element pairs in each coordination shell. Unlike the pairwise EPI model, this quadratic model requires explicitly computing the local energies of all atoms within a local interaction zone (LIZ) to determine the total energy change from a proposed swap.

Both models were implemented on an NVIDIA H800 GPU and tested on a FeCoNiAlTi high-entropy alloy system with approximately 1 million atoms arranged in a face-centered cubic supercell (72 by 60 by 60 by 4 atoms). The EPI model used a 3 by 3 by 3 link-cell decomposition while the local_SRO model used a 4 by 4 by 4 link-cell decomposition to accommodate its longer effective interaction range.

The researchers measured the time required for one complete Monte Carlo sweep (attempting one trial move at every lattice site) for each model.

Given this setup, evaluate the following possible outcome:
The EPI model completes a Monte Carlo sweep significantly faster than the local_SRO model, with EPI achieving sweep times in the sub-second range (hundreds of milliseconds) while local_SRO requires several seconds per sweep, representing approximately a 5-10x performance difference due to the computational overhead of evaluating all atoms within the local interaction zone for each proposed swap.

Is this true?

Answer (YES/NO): NO